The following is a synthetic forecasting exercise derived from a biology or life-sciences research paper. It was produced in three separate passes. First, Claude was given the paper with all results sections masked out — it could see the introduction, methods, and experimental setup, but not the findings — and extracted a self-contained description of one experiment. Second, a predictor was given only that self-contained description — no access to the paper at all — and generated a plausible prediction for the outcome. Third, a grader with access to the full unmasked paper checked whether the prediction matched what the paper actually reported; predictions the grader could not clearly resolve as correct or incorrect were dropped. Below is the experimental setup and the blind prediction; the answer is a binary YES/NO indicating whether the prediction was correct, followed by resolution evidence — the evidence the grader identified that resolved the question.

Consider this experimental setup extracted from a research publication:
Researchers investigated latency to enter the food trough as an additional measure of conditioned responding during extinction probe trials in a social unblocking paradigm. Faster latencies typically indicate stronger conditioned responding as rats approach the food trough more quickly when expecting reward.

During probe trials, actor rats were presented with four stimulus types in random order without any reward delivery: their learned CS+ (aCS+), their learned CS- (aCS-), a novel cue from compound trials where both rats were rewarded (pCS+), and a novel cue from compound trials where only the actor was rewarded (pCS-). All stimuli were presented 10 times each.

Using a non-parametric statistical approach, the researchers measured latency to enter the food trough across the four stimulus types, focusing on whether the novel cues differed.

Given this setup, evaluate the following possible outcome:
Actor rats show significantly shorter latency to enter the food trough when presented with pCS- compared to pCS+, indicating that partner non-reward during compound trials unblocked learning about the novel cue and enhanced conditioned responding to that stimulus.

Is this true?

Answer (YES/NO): NO